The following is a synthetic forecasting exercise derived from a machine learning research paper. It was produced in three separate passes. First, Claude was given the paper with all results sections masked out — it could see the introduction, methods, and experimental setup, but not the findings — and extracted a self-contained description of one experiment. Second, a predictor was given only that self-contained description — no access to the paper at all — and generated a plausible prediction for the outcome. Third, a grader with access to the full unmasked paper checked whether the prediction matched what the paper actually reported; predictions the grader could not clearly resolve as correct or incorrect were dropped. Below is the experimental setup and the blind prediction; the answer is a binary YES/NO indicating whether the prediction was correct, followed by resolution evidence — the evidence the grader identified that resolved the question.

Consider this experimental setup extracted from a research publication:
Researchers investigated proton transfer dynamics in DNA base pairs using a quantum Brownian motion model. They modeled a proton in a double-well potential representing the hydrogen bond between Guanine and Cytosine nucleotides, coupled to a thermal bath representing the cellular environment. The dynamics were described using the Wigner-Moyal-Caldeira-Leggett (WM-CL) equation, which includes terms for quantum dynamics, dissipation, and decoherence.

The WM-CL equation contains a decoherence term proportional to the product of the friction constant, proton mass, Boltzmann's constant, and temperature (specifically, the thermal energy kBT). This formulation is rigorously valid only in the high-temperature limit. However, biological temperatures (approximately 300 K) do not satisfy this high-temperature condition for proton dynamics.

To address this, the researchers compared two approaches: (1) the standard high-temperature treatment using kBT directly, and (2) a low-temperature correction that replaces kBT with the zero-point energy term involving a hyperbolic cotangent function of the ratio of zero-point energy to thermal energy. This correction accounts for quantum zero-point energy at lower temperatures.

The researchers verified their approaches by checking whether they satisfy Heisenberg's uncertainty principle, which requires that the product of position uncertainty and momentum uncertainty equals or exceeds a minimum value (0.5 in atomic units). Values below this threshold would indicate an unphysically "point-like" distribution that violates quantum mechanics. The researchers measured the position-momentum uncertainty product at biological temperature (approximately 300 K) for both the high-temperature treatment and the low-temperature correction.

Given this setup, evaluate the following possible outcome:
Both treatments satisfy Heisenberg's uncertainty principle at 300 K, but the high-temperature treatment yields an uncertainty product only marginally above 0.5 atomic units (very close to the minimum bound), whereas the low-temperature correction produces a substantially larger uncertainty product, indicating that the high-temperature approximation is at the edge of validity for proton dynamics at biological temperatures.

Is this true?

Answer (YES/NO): NO